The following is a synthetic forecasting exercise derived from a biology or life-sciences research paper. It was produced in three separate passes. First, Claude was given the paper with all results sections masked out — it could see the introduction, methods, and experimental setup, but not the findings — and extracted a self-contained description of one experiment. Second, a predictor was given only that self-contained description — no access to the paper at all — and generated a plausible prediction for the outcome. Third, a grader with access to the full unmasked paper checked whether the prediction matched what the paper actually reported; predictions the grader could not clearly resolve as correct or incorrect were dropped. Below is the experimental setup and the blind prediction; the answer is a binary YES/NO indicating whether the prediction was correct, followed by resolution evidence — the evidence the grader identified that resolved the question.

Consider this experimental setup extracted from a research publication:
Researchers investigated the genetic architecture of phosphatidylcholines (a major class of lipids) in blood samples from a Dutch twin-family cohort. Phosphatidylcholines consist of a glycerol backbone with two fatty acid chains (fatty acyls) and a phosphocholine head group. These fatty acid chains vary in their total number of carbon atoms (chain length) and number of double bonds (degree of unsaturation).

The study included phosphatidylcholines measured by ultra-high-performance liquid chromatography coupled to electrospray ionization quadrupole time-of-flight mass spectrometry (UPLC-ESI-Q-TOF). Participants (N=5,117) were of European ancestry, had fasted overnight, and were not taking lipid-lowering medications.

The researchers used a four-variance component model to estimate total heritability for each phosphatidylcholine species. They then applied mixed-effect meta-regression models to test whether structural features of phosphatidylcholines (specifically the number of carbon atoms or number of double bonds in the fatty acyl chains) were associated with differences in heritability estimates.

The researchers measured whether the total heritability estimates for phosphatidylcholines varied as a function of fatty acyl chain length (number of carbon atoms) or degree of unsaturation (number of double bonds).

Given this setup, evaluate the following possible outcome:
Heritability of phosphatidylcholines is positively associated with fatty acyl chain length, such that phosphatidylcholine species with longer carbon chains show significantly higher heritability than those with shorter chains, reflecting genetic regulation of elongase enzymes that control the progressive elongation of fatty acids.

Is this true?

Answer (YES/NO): NO